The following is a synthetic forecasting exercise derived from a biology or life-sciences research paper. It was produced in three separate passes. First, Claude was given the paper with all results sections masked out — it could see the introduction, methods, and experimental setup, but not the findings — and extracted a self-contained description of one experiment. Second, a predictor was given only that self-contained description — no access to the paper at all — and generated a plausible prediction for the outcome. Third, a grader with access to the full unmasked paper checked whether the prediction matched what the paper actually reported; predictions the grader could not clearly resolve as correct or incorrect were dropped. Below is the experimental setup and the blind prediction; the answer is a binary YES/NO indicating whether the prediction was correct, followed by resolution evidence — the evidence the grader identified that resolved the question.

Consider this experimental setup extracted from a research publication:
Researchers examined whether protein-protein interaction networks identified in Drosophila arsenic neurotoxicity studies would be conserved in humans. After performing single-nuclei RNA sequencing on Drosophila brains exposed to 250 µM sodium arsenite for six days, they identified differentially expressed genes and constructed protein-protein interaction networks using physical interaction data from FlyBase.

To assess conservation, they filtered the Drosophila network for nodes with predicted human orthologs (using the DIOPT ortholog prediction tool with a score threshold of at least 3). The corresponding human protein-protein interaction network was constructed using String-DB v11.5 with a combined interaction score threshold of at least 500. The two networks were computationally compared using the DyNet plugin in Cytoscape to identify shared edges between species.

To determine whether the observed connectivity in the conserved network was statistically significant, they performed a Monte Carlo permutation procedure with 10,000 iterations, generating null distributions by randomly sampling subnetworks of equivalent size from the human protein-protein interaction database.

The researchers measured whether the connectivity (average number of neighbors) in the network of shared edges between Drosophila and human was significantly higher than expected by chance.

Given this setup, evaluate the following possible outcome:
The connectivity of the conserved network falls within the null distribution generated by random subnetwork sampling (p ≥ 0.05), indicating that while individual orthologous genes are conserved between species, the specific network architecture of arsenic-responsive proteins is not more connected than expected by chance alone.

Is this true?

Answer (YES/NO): NO